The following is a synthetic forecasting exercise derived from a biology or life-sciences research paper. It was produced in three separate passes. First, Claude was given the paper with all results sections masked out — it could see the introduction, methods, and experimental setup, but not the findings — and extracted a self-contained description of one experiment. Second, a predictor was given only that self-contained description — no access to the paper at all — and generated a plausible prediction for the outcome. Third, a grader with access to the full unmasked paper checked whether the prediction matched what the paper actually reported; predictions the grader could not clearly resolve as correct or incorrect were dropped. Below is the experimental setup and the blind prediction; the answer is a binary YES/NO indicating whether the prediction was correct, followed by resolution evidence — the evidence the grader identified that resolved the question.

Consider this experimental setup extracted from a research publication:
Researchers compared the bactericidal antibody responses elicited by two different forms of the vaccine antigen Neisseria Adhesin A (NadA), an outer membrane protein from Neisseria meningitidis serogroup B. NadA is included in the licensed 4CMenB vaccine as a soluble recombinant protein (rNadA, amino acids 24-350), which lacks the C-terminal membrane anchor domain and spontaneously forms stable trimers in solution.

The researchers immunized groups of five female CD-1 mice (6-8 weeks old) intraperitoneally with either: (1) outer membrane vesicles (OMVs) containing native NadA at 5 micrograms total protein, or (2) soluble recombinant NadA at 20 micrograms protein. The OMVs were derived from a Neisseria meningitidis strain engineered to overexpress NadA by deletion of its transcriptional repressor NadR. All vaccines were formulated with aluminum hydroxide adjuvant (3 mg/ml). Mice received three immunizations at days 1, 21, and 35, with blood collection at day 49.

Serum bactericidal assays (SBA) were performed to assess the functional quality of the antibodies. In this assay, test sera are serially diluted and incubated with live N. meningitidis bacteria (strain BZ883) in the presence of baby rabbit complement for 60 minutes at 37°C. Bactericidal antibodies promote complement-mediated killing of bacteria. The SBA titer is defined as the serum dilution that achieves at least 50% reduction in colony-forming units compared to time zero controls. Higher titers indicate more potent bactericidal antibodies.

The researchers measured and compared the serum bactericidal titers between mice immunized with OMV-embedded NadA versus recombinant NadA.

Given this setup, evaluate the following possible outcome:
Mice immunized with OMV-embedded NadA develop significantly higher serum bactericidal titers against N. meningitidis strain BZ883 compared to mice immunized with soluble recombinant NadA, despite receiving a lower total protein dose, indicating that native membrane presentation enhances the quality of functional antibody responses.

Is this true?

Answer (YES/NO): YES